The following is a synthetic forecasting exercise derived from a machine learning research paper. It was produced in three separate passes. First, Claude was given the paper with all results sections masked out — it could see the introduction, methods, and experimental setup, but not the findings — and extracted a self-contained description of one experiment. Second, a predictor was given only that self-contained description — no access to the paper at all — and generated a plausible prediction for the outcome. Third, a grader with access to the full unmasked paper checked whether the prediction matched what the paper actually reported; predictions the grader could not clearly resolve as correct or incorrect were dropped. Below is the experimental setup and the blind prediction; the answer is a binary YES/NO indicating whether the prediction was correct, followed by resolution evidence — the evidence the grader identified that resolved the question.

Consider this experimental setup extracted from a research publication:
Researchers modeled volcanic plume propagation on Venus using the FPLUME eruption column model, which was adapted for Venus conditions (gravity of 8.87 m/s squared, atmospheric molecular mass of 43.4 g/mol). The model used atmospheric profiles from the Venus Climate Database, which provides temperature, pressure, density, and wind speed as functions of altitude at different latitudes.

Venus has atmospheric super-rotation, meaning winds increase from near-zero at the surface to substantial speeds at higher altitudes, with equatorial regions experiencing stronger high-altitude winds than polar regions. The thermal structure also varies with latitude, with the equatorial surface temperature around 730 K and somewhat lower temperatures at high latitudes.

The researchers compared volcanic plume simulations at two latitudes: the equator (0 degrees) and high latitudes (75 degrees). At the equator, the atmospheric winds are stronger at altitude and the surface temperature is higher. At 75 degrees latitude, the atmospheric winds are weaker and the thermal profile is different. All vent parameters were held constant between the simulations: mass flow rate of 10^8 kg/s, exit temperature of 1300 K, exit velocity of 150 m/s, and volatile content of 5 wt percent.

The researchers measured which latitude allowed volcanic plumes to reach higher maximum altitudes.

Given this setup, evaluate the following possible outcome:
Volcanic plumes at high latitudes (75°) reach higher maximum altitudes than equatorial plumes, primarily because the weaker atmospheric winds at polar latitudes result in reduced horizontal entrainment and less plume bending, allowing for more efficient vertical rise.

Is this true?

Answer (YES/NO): NO